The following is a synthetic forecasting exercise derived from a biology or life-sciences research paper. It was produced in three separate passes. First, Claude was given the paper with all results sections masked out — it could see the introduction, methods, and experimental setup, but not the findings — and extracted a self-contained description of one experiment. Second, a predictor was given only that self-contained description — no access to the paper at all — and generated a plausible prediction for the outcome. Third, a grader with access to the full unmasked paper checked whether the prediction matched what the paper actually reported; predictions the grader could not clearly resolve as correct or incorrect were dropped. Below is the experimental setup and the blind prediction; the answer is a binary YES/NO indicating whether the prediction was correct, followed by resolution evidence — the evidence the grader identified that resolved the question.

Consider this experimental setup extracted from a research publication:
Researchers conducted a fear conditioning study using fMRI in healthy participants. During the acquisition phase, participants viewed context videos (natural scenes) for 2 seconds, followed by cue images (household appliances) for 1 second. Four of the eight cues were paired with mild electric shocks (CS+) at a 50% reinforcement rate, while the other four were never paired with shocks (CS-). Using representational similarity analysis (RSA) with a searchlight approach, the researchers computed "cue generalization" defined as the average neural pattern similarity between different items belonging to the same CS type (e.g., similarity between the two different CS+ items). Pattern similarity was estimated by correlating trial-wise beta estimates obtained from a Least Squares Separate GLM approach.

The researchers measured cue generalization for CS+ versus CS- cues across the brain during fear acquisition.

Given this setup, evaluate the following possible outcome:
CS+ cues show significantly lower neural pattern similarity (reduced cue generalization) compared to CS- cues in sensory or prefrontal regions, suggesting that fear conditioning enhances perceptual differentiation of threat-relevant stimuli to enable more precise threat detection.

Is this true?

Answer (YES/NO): NO